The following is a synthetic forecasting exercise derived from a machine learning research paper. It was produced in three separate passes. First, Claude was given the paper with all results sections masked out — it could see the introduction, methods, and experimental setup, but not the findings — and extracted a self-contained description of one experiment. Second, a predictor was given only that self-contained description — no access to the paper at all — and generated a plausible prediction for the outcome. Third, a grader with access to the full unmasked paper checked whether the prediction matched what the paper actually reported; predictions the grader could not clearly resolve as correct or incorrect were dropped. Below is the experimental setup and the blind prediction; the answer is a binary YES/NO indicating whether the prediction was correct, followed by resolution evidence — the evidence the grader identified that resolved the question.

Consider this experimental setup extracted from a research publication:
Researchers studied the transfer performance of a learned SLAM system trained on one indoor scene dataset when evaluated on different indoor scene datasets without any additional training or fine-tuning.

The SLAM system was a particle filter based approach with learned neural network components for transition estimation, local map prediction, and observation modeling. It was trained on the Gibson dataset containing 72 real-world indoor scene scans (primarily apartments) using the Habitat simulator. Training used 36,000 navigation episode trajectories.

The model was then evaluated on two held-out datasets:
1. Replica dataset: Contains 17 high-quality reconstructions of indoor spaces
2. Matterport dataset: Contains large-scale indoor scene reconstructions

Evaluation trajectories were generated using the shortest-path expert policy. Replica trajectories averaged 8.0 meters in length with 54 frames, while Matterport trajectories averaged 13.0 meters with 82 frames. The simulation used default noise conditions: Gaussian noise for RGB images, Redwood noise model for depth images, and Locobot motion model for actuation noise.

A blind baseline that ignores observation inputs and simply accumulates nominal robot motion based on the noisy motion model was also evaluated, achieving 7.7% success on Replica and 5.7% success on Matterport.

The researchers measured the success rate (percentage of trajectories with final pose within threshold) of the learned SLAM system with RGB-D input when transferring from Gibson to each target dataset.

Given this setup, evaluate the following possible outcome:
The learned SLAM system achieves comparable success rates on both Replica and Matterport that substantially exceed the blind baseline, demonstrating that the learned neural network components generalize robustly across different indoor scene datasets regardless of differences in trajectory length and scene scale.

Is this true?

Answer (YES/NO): NO